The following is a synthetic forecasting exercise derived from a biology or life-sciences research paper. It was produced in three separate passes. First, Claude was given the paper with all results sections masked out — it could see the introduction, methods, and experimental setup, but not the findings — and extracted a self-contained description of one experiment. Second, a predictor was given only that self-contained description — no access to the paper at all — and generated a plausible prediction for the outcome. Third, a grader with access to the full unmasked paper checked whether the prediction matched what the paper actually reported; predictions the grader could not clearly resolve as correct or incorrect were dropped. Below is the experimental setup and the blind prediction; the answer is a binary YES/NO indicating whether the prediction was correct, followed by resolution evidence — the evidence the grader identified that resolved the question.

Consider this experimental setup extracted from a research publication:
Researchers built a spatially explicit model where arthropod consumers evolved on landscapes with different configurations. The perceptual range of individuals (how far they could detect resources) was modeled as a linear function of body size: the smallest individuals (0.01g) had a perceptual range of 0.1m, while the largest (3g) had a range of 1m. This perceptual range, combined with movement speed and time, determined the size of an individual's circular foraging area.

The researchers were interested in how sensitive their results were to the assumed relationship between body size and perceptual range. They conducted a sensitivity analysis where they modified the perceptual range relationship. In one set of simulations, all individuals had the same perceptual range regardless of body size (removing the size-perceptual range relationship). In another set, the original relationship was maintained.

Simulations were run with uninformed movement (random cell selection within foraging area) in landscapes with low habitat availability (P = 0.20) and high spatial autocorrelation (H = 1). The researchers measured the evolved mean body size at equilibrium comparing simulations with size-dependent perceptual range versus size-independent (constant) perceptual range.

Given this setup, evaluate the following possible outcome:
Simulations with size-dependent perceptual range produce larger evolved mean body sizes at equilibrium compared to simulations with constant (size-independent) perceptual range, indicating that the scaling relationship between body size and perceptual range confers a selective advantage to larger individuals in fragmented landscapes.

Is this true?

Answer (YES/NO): NO